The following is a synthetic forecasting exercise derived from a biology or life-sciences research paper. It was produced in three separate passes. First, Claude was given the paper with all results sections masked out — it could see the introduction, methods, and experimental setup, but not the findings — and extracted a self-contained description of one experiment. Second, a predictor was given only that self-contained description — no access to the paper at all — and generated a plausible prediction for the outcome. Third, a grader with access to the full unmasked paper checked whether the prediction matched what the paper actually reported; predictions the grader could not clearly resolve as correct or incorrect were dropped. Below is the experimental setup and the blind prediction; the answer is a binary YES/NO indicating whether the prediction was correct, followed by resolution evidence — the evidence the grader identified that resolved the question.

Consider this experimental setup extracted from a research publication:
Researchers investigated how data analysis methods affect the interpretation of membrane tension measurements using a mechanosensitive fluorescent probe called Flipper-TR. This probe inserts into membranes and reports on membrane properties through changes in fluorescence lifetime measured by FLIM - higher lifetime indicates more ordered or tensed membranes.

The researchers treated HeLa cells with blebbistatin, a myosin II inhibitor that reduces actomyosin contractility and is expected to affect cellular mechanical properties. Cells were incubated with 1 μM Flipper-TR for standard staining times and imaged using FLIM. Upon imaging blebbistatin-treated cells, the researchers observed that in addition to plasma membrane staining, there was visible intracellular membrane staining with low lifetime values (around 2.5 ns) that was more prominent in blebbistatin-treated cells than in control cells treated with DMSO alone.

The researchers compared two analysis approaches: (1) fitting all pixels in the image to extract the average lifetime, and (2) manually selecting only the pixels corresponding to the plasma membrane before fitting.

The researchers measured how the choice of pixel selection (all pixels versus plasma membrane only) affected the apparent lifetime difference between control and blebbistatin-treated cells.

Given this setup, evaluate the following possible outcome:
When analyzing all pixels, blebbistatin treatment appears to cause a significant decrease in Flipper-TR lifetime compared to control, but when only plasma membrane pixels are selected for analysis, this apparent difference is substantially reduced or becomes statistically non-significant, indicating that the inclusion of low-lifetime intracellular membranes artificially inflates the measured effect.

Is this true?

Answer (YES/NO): NO